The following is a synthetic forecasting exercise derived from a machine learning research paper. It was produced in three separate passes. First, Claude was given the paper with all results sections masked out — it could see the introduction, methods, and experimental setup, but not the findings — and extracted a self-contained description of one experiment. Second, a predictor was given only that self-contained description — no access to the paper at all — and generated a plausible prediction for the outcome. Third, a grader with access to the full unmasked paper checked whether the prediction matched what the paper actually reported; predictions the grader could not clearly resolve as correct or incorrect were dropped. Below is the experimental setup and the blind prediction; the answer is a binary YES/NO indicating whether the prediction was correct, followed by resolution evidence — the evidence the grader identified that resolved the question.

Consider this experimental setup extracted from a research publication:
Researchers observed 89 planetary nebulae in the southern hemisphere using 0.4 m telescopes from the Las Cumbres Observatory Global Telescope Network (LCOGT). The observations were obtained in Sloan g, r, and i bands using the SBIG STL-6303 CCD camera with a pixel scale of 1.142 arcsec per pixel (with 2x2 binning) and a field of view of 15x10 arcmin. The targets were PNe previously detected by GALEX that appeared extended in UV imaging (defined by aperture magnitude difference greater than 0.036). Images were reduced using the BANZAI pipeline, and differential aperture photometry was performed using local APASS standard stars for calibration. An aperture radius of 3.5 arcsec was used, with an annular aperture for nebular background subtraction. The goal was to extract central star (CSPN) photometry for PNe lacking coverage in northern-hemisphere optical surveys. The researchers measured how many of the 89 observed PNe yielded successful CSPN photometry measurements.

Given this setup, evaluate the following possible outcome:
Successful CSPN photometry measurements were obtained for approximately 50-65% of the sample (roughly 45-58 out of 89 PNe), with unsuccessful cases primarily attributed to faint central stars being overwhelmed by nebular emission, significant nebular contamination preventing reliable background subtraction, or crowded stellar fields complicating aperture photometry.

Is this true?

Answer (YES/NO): NO